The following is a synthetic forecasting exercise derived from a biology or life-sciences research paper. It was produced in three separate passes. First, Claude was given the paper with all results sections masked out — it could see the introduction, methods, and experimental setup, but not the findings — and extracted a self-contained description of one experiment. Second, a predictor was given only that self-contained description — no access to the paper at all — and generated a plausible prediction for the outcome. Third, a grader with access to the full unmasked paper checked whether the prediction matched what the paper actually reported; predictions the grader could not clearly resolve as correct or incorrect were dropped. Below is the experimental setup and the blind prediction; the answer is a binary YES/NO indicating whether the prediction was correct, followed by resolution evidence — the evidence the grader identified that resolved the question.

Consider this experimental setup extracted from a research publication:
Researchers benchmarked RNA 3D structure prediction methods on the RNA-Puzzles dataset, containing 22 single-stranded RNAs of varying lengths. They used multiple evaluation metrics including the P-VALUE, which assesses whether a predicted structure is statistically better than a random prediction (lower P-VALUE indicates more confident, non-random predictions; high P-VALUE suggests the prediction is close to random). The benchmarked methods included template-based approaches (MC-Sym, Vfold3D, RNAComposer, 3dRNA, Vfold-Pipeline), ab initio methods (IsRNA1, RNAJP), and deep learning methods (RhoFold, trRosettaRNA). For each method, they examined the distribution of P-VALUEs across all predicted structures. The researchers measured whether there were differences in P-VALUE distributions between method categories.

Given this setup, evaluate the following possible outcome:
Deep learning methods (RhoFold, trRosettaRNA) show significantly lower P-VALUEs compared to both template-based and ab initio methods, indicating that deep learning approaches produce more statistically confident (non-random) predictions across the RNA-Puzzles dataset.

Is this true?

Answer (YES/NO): YES